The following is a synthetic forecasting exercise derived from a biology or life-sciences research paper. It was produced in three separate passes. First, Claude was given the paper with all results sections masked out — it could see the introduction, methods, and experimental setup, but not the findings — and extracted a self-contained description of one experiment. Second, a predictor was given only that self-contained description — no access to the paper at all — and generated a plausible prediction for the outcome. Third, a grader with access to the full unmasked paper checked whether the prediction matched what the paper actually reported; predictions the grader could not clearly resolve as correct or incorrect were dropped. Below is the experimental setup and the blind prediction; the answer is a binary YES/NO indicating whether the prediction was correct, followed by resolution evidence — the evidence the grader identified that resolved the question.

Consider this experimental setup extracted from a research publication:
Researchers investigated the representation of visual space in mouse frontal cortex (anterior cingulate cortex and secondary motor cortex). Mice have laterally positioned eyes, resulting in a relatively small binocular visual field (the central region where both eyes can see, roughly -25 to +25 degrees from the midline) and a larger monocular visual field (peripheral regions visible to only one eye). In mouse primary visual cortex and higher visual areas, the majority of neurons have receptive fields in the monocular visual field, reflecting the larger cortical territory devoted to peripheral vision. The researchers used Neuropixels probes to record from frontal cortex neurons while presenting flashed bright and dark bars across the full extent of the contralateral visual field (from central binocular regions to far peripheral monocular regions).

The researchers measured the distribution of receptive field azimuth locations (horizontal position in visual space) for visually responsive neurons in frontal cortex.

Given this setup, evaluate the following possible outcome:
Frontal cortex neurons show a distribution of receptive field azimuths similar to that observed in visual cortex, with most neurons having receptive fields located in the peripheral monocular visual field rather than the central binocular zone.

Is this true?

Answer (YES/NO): NO